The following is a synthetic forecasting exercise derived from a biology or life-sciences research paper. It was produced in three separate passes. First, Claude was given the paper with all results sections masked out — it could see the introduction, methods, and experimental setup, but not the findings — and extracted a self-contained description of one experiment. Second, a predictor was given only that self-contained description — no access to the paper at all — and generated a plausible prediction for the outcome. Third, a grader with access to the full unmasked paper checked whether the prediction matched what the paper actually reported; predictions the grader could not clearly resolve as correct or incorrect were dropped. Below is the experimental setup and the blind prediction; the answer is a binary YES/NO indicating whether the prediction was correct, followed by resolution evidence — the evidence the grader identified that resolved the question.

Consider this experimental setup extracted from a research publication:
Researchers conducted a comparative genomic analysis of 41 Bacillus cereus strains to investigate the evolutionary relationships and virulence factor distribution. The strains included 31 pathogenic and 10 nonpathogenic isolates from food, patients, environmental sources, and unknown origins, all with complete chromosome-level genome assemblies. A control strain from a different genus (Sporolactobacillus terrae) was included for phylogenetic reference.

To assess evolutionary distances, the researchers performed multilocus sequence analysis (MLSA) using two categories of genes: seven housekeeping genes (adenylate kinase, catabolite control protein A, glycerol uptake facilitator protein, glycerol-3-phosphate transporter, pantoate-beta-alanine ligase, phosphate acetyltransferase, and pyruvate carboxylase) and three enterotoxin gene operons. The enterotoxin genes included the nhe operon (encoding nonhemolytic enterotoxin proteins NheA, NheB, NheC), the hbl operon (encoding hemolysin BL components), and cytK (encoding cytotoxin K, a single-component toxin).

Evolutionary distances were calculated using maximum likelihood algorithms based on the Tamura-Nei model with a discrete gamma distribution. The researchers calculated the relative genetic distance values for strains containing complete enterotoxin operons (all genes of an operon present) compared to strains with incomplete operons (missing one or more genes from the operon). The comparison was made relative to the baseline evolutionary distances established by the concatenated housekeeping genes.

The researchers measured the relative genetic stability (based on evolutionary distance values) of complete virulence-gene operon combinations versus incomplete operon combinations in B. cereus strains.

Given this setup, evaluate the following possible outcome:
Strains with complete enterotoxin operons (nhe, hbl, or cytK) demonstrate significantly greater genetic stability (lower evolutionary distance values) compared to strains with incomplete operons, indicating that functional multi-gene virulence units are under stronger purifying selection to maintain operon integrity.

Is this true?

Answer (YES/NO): YES